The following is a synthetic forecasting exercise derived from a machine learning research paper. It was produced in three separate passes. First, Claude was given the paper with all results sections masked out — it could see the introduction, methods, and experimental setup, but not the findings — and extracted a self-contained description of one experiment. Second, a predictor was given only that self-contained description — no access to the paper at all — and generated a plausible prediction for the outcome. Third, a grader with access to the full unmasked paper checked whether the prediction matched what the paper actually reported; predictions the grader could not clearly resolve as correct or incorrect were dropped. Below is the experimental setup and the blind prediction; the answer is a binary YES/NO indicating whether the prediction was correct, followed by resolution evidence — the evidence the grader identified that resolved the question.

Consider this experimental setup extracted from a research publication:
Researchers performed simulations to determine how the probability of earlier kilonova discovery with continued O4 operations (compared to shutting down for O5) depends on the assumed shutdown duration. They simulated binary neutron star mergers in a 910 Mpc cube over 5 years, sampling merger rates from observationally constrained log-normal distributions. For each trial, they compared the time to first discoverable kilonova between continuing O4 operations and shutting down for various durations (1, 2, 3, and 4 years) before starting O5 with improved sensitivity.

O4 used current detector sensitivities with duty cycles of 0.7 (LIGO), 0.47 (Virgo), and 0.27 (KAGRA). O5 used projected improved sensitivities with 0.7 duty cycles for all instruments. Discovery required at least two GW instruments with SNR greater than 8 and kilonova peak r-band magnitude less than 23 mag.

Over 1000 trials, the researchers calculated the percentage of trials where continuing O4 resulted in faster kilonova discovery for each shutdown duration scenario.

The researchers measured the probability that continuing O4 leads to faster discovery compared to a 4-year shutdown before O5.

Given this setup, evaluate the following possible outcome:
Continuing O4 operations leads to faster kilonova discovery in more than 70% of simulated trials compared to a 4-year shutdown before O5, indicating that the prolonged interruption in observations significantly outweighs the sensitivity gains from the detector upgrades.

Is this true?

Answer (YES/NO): YES